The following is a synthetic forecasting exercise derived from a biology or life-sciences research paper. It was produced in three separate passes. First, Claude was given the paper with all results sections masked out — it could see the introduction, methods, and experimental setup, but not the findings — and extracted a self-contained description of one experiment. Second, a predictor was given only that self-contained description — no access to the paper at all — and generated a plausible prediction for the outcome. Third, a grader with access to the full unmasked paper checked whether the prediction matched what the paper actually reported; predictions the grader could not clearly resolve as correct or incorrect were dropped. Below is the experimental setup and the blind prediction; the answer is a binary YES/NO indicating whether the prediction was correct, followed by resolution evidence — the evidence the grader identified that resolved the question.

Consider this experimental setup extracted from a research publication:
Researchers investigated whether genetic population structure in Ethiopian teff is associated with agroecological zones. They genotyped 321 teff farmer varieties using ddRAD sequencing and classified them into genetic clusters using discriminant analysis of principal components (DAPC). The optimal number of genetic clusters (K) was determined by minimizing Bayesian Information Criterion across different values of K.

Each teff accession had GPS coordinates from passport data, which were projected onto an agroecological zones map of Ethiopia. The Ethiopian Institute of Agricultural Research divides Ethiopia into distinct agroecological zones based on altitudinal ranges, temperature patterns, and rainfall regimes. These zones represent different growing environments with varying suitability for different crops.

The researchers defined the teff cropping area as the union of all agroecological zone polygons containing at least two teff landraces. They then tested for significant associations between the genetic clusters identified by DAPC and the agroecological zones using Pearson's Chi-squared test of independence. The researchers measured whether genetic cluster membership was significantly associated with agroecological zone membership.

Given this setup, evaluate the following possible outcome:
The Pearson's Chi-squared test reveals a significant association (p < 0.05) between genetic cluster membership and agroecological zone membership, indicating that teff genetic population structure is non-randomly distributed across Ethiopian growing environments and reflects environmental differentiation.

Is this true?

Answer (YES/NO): YES